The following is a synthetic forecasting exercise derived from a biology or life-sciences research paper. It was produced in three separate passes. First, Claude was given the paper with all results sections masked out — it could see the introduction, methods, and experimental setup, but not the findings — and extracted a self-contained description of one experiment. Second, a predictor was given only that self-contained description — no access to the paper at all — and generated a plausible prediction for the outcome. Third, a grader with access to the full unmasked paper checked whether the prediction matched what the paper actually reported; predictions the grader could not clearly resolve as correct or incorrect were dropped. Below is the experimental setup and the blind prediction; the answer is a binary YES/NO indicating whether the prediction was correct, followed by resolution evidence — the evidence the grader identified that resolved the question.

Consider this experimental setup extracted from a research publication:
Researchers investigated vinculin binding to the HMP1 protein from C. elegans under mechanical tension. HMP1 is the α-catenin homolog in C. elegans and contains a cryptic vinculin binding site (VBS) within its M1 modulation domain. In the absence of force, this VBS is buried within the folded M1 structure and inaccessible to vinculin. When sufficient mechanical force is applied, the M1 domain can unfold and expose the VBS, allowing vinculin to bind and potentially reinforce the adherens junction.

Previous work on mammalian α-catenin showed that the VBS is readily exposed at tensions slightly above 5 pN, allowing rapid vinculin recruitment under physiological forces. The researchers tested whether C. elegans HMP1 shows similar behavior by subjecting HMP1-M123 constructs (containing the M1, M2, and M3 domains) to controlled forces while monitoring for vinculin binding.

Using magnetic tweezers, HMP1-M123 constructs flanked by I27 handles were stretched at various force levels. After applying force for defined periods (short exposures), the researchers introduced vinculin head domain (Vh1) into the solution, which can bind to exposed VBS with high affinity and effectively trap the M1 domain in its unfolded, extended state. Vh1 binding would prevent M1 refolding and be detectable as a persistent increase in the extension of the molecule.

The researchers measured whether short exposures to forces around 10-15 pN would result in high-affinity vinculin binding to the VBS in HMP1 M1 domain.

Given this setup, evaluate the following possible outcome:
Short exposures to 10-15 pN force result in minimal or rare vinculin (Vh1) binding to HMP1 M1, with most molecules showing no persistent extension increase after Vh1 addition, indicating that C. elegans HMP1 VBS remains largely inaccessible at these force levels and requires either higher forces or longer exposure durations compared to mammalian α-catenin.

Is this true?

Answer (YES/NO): YES